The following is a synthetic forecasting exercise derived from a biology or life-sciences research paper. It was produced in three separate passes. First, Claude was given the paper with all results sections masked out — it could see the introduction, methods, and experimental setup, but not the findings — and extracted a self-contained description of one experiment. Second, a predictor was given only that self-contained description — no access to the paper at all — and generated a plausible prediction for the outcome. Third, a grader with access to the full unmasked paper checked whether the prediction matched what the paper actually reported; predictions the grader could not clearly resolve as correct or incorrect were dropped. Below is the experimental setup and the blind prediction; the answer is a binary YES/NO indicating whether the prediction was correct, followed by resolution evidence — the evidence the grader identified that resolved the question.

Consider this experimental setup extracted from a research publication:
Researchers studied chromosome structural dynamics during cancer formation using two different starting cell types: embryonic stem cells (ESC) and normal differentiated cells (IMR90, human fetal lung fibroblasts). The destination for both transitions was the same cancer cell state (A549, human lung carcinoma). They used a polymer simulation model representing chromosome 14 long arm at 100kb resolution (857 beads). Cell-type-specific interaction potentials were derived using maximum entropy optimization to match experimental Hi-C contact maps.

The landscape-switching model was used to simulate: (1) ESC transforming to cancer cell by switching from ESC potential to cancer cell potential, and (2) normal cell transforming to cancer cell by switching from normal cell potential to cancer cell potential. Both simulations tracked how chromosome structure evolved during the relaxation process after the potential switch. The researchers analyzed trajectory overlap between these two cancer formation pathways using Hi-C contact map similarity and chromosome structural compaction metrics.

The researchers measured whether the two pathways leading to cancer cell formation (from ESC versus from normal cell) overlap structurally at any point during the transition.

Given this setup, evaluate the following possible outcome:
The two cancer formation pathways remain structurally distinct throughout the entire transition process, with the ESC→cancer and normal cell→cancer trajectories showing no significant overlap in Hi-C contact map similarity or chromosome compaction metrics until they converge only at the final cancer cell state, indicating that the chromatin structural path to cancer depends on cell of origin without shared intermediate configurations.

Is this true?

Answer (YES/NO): NO